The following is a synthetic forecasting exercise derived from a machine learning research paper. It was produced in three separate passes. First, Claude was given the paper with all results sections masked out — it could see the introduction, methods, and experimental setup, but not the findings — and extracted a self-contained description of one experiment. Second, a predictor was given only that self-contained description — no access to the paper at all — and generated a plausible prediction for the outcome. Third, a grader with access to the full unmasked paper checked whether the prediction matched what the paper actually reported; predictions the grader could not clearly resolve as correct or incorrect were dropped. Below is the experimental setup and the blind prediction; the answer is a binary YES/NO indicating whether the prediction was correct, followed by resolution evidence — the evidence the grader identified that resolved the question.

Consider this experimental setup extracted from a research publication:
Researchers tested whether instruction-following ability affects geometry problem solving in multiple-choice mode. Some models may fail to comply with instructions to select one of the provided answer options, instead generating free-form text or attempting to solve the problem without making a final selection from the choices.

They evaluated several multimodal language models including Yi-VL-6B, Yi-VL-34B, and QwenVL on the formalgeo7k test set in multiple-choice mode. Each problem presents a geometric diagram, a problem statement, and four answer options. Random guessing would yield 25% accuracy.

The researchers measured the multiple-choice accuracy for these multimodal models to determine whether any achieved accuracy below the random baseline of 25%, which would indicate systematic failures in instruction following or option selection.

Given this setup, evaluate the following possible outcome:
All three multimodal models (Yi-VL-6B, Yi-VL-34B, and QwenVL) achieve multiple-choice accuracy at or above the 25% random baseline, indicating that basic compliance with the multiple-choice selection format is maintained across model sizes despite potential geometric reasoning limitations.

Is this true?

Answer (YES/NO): NO